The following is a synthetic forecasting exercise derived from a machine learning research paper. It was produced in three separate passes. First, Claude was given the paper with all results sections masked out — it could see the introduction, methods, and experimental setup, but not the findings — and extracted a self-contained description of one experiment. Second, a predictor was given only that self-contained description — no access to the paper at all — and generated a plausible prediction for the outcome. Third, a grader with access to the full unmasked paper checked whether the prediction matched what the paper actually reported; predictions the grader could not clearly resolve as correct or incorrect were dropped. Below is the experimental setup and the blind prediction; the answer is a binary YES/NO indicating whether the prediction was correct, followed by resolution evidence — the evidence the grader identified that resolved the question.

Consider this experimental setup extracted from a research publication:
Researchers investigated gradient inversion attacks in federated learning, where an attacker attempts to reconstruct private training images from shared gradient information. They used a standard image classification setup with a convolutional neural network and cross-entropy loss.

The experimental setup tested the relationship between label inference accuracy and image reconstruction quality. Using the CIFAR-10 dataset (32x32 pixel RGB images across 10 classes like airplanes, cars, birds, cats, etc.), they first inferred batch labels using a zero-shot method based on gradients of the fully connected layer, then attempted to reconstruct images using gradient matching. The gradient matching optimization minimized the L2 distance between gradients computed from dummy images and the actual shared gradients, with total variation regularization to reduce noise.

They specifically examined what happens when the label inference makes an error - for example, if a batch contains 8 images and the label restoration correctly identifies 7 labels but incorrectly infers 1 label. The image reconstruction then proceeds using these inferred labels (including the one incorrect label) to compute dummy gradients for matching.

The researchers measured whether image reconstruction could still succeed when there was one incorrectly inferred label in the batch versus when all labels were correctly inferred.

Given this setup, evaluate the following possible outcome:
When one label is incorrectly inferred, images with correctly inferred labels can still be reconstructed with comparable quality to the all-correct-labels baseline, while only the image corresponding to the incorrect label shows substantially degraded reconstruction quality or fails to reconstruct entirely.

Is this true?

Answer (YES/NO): NO